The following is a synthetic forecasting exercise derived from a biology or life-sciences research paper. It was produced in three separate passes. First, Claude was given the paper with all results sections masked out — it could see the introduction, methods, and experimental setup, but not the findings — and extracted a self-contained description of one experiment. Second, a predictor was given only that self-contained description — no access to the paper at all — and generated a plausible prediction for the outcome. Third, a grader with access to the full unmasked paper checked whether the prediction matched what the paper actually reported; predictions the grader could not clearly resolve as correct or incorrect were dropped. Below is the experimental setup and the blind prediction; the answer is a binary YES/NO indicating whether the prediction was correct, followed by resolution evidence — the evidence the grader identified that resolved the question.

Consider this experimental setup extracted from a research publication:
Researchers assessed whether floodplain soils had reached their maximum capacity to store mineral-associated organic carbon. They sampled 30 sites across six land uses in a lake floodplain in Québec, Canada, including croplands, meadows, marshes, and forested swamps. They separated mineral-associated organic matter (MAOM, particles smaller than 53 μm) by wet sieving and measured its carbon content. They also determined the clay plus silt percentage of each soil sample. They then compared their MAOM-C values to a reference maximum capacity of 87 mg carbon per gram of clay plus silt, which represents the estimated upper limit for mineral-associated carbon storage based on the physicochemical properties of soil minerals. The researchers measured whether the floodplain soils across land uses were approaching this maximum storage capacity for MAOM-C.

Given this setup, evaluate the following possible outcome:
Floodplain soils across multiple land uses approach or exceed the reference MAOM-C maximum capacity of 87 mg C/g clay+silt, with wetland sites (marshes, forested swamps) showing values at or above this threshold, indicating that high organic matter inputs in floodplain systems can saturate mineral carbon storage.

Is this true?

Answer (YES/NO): NO